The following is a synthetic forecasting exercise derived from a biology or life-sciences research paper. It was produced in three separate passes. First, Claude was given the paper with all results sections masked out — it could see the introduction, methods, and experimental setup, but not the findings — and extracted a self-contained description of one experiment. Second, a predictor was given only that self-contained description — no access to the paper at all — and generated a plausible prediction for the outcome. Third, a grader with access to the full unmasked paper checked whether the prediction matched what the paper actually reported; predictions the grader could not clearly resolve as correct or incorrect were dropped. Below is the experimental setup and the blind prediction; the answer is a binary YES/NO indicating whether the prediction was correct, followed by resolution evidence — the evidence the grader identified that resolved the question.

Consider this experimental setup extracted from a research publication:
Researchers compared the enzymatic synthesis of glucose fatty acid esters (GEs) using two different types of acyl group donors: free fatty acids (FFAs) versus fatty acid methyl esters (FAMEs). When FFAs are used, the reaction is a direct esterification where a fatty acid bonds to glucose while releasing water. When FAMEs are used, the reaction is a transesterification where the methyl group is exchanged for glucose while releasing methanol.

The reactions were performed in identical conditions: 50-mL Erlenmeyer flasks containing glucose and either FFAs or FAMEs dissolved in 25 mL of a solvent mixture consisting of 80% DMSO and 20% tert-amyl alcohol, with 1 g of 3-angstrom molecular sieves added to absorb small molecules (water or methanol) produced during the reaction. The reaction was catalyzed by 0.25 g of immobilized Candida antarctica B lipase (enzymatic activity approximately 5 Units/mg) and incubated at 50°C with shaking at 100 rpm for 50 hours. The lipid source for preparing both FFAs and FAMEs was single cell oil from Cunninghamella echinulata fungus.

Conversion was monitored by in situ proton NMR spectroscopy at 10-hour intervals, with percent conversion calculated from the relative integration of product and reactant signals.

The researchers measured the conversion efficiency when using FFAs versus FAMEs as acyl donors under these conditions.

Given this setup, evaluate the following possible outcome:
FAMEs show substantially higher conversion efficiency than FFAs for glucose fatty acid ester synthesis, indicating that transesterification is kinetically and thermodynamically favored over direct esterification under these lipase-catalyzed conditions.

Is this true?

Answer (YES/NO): NO